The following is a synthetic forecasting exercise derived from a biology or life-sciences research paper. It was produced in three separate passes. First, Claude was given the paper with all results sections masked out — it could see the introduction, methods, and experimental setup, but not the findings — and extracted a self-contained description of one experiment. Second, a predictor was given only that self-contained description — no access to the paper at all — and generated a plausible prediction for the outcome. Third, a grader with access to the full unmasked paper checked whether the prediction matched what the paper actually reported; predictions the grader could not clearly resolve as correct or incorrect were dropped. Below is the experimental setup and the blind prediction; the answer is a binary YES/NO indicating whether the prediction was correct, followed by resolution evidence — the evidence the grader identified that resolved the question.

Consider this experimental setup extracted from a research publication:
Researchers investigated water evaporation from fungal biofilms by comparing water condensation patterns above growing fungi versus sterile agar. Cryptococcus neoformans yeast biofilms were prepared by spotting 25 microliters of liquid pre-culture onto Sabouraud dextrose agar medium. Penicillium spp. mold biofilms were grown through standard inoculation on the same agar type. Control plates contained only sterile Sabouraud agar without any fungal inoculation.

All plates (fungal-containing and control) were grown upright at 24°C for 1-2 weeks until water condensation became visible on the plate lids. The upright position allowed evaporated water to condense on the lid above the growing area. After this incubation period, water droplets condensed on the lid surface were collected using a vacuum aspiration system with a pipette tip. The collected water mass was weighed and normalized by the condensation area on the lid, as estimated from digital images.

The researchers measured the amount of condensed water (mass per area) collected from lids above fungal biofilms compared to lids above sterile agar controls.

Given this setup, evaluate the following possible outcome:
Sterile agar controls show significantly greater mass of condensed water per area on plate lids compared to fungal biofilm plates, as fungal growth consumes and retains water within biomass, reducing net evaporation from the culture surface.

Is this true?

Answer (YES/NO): NO